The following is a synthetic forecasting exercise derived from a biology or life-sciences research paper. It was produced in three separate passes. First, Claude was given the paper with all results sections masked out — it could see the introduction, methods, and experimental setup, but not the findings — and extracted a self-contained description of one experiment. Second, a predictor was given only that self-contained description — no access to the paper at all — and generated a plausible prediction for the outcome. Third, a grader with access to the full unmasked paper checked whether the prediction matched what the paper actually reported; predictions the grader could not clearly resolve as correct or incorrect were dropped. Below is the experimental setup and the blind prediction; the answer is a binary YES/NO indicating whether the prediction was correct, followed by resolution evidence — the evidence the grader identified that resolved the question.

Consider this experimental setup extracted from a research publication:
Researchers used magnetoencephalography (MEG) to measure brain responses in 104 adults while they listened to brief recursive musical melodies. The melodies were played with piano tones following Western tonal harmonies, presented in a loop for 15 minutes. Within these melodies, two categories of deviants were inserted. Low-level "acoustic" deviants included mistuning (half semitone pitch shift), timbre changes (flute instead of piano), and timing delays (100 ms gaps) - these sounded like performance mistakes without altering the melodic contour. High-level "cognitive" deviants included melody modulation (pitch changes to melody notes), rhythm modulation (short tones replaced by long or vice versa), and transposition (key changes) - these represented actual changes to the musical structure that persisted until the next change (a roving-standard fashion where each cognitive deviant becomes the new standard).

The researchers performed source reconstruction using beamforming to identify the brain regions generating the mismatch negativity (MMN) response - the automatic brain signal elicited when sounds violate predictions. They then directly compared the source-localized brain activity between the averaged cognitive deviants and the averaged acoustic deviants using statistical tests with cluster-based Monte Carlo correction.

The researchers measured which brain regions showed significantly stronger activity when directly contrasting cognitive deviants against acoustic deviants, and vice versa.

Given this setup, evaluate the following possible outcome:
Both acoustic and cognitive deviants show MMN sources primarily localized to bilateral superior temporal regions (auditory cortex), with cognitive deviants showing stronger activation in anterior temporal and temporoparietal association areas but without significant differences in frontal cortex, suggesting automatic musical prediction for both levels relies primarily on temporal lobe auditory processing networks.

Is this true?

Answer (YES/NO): NO